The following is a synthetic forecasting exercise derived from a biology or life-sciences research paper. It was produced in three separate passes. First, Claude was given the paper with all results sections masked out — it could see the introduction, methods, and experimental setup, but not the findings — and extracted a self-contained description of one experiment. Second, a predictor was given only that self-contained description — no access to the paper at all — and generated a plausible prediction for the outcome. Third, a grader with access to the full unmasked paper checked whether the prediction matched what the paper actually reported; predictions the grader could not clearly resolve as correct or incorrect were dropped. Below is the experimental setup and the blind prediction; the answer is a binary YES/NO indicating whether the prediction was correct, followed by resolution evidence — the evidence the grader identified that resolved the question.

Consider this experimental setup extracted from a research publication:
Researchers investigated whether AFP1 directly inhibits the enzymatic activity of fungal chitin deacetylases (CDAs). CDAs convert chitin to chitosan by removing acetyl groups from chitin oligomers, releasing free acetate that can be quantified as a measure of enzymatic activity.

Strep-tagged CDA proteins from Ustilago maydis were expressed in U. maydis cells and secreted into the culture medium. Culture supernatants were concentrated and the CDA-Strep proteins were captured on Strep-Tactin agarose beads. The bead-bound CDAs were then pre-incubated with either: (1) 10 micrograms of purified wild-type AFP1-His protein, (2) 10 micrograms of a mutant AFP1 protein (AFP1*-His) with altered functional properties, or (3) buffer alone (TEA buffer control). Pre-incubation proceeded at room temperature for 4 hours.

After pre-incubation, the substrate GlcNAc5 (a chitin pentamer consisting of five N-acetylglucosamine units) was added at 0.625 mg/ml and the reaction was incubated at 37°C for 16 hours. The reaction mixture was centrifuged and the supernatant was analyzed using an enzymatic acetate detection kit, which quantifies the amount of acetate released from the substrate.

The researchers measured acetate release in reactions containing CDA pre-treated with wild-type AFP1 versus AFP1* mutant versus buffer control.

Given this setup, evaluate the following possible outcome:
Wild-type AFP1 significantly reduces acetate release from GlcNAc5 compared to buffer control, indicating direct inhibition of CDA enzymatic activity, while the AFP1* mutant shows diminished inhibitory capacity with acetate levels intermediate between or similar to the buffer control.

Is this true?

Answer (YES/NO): YES